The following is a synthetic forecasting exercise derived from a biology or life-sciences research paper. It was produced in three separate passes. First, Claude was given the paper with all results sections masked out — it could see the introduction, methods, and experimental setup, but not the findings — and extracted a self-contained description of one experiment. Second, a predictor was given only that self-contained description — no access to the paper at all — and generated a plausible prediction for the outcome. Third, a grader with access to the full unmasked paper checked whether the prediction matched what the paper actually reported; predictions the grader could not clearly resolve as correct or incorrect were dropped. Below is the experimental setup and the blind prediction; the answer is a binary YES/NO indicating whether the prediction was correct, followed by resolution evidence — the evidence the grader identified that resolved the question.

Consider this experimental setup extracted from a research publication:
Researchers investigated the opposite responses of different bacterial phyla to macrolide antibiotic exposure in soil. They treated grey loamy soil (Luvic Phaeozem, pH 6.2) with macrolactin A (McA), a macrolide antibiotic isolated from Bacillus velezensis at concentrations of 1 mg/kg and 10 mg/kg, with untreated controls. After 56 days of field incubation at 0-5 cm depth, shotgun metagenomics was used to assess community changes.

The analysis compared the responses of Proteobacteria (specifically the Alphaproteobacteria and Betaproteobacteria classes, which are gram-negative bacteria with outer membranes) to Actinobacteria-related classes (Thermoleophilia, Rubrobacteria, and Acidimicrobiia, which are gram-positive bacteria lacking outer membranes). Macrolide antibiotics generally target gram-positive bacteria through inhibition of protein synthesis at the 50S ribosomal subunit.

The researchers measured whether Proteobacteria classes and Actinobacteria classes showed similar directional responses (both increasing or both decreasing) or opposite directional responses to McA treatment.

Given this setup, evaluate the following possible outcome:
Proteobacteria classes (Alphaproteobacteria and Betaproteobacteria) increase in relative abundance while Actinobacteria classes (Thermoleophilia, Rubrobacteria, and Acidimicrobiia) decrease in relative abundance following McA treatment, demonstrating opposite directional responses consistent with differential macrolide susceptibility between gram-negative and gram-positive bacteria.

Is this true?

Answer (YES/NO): YES